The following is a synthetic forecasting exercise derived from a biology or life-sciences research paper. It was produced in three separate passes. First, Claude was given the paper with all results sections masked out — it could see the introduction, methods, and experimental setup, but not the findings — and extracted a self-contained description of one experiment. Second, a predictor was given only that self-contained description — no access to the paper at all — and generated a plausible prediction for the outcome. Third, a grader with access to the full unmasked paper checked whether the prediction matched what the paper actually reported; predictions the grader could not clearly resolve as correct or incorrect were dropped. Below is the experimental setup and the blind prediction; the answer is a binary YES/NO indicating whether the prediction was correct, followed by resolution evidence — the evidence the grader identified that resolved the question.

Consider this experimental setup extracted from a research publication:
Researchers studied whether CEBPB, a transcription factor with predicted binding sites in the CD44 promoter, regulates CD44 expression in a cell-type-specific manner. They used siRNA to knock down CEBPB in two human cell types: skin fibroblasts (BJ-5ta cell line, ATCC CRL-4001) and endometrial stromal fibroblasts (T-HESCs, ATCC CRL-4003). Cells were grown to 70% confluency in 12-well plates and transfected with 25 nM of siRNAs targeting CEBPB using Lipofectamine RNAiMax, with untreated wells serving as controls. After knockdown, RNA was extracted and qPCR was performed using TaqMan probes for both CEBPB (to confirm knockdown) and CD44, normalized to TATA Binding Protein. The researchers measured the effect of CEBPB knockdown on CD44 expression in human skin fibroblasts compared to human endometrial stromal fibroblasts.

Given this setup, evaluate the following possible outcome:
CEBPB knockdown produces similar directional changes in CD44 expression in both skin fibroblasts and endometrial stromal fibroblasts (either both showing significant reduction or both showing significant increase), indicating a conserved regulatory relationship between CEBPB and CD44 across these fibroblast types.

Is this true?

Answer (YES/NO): NO